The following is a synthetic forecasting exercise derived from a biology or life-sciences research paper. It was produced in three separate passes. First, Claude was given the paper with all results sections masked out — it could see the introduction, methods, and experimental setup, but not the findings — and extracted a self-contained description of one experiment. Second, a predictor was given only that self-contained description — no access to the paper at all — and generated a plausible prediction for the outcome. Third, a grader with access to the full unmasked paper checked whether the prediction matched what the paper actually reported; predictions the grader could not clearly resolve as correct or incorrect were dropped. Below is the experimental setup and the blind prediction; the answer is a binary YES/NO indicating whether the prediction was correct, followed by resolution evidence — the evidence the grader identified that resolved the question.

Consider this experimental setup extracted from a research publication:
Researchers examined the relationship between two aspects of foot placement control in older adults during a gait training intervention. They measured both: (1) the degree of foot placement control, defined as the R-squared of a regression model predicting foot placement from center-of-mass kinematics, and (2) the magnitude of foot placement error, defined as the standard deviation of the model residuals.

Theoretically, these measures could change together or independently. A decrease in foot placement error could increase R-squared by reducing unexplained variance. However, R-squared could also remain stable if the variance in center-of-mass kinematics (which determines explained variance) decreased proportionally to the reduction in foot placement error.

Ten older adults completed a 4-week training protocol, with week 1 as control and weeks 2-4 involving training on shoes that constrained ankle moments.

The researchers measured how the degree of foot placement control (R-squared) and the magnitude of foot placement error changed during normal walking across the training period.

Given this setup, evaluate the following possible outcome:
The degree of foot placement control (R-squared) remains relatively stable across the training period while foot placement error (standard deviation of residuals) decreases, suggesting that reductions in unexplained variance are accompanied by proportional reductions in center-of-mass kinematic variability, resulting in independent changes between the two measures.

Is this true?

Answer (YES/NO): YES